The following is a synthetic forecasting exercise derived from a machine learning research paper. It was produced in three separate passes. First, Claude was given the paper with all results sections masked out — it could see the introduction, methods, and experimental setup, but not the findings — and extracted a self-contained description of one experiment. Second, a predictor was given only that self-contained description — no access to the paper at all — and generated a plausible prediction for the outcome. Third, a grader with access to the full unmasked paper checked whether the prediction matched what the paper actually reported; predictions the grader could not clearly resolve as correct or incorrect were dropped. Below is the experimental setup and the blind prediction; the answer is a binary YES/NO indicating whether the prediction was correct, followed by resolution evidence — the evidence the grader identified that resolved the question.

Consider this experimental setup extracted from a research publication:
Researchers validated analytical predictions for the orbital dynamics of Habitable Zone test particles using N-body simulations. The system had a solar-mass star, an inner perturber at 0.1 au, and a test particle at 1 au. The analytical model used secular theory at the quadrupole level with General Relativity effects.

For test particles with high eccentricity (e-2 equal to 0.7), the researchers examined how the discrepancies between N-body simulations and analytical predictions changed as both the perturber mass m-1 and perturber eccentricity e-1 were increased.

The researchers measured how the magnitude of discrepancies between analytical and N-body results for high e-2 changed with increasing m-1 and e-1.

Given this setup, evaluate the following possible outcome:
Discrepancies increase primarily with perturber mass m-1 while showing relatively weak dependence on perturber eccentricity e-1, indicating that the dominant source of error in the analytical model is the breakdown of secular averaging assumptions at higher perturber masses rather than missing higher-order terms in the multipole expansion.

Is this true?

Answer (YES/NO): NO